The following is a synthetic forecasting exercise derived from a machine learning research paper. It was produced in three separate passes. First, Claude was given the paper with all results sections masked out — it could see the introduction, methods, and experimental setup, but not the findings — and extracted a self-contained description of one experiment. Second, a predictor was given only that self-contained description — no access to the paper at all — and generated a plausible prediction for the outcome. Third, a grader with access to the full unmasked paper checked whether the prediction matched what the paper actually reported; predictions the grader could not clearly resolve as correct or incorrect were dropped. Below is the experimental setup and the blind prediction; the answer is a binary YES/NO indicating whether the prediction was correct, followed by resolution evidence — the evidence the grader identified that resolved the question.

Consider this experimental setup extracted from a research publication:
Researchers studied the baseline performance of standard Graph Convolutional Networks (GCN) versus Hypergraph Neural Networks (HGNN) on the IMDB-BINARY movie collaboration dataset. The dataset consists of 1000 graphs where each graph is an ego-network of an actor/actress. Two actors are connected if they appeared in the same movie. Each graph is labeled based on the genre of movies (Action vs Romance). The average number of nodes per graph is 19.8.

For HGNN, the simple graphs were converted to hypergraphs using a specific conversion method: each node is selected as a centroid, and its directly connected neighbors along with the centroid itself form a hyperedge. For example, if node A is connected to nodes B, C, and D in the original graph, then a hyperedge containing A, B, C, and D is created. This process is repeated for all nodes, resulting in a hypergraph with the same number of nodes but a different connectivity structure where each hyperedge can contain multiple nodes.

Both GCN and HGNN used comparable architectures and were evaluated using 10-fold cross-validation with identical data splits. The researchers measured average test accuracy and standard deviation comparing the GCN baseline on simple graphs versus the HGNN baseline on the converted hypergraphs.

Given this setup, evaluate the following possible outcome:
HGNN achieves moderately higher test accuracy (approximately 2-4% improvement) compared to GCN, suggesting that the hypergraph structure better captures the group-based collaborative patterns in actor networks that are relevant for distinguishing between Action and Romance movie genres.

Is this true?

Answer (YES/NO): YES